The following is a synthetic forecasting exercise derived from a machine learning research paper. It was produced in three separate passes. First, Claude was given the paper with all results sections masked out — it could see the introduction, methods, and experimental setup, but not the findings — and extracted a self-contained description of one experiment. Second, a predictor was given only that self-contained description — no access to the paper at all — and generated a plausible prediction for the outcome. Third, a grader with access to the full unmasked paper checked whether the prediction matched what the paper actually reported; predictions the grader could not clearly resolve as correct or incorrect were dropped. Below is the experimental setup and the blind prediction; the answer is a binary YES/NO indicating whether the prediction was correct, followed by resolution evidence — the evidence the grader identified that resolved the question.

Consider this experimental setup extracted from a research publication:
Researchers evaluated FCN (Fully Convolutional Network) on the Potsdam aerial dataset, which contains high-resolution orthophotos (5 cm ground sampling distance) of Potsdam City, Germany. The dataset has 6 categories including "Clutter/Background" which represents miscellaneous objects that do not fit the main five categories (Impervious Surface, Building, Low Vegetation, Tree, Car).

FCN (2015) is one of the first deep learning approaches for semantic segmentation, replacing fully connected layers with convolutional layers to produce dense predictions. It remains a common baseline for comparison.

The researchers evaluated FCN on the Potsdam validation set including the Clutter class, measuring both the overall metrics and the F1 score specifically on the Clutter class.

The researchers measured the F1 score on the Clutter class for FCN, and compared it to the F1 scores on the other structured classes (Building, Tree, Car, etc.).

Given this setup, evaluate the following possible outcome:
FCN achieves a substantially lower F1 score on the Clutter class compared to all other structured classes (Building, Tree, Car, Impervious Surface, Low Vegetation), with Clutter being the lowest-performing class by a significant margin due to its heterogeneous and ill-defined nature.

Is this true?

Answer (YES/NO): YES